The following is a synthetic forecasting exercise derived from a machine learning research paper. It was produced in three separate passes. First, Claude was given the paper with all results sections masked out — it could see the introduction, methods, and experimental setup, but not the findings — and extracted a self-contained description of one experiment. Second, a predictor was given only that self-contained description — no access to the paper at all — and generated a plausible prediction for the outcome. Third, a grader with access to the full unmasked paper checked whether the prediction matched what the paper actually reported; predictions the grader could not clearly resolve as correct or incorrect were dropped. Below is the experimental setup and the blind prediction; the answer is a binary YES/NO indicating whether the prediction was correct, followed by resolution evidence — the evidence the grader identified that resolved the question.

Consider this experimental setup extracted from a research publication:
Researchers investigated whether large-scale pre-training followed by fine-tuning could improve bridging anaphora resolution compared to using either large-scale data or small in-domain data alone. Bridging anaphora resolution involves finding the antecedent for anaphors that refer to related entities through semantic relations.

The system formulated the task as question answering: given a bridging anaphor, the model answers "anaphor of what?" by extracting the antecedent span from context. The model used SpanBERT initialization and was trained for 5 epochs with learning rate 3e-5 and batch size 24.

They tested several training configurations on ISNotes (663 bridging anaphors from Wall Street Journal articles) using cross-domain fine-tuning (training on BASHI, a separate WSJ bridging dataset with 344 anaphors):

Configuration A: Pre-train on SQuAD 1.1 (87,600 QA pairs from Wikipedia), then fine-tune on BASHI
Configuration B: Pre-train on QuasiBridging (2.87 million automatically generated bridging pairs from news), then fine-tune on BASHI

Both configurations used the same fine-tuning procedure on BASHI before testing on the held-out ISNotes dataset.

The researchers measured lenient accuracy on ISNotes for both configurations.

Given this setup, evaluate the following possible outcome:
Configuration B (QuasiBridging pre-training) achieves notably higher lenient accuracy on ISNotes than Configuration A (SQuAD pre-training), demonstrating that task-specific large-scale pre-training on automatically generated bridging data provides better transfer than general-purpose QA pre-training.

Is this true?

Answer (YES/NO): YES